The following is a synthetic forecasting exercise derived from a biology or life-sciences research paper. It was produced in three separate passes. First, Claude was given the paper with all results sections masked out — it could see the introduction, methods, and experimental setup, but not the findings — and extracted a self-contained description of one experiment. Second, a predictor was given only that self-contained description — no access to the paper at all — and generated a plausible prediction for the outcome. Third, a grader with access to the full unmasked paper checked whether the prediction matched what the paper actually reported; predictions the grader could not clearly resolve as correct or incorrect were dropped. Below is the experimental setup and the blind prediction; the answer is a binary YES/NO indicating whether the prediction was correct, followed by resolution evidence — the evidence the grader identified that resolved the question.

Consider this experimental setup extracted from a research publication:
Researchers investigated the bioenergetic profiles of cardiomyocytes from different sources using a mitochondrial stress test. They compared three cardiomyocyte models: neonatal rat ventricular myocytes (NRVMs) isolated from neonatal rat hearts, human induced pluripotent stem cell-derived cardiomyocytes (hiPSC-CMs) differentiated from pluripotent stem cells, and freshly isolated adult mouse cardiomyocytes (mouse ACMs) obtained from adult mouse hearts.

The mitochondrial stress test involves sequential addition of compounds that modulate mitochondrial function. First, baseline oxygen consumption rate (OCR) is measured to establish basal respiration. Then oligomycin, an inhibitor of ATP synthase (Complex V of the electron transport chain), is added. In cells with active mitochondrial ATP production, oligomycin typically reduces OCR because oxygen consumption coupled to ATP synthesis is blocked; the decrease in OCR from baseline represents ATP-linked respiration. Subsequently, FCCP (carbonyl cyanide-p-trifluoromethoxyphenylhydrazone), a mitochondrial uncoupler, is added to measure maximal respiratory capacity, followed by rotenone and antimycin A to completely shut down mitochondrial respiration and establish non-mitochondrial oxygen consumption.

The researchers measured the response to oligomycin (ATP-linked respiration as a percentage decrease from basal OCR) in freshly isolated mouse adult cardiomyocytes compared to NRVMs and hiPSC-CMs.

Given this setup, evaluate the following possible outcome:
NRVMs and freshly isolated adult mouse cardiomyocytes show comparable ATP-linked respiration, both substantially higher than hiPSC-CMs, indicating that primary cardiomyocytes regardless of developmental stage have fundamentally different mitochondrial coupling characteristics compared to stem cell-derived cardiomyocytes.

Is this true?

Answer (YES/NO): NO